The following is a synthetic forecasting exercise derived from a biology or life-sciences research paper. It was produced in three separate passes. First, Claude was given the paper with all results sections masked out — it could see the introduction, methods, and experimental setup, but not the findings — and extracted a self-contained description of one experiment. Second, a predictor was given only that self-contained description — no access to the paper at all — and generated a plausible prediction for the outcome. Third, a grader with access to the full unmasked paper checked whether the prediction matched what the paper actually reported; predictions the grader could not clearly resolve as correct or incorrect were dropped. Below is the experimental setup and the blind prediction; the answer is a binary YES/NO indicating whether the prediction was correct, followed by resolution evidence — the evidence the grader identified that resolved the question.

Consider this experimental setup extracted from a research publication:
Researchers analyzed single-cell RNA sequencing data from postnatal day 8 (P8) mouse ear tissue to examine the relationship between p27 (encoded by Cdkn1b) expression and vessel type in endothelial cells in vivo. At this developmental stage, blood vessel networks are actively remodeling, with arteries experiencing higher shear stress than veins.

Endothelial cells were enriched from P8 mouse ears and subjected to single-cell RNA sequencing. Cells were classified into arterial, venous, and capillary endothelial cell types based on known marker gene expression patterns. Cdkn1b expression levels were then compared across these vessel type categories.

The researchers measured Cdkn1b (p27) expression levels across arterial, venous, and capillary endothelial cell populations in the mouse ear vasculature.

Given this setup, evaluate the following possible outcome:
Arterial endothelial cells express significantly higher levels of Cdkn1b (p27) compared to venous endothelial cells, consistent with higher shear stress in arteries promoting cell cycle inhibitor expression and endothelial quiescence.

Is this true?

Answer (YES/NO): NO